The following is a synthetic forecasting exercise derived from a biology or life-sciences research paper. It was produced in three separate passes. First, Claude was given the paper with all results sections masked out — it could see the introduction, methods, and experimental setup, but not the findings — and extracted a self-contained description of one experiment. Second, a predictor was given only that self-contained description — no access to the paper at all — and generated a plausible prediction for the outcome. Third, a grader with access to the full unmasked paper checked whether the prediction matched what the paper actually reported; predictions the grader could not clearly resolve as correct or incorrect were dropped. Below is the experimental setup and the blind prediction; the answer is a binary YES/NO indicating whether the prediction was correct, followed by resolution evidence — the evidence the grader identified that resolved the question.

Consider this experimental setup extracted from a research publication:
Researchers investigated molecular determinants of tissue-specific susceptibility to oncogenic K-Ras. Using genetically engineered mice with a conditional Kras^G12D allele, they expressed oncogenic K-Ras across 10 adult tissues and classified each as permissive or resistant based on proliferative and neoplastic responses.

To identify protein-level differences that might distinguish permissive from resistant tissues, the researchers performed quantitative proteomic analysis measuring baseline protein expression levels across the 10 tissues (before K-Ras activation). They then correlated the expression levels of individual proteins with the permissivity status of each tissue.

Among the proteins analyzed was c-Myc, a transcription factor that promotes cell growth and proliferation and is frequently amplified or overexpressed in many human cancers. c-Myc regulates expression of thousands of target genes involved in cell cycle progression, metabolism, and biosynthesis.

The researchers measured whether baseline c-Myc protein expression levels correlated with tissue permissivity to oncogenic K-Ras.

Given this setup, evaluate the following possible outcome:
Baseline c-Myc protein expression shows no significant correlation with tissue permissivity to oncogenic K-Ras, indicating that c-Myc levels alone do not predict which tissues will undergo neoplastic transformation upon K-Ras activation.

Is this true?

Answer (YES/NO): NO